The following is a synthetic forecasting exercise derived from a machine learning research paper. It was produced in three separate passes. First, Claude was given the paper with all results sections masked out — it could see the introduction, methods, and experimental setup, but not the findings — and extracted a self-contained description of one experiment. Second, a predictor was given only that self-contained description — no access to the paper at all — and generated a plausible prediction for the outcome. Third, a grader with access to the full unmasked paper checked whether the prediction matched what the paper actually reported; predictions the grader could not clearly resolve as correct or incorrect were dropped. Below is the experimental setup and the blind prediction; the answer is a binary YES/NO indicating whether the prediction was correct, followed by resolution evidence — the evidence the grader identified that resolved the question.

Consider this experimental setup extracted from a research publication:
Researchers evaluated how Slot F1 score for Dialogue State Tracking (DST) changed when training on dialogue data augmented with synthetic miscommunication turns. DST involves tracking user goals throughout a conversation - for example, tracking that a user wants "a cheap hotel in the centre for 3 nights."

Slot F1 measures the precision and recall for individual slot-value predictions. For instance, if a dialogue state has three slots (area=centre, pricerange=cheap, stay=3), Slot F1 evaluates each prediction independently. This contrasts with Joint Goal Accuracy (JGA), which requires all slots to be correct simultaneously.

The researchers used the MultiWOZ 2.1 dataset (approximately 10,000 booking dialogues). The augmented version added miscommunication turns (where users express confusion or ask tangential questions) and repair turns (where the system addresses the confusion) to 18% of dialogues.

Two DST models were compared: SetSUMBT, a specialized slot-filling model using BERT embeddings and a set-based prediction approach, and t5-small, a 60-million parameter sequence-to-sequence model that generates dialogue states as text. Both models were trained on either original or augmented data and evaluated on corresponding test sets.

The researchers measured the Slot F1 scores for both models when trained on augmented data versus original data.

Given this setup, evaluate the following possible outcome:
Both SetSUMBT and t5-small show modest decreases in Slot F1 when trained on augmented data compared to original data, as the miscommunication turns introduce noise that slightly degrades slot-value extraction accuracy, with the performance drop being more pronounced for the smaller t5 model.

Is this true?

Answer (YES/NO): NO